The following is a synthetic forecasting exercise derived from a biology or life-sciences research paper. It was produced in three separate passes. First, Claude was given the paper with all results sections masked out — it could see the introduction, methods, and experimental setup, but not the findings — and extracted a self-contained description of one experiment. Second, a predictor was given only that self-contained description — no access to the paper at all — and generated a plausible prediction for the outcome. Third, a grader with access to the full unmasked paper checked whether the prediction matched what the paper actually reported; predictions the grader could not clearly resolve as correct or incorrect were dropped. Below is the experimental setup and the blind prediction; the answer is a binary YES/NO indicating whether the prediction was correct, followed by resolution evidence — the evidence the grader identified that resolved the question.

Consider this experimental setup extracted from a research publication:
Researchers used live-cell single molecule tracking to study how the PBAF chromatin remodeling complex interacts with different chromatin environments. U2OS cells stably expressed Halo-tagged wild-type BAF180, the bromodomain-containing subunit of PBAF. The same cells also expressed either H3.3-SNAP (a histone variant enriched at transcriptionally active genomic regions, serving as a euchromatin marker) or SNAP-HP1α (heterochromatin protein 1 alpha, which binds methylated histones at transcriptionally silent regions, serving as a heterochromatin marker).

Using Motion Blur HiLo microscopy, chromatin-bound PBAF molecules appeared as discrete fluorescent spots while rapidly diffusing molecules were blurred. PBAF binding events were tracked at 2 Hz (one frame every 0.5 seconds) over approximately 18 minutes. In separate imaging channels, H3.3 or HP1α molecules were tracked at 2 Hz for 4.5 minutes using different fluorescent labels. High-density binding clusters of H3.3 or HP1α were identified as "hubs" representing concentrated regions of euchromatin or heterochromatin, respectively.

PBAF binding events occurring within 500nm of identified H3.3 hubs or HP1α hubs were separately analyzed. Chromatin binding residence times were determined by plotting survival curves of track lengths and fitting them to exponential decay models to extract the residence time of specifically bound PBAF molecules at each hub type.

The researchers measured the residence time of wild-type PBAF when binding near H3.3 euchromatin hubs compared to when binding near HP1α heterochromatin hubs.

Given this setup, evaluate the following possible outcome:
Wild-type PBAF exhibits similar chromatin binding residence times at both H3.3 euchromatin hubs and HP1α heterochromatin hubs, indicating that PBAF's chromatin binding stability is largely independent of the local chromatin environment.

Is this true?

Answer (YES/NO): NO